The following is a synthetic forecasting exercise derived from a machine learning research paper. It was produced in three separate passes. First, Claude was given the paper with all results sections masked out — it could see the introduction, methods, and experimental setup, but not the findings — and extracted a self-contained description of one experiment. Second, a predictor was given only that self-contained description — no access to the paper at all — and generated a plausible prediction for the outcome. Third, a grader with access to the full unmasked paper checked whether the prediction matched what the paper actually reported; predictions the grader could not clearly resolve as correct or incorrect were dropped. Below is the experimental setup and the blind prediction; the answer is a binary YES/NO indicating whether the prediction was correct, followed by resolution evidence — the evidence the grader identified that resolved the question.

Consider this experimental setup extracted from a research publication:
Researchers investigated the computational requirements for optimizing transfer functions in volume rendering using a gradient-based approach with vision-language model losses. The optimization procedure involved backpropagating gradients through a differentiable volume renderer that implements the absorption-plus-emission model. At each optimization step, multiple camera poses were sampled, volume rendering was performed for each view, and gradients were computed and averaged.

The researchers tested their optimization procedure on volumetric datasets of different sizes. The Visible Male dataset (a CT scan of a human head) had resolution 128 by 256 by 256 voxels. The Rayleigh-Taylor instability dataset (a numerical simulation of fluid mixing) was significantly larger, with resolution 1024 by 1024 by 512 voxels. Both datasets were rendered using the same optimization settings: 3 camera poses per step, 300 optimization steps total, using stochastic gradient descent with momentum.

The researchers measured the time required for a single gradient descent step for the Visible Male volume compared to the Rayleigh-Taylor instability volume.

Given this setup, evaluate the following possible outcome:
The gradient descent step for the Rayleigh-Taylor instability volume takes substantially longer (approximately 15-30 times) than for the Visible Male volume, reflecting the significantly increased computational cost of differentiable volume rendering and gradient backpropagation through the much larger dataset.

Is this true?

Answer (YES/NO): NO